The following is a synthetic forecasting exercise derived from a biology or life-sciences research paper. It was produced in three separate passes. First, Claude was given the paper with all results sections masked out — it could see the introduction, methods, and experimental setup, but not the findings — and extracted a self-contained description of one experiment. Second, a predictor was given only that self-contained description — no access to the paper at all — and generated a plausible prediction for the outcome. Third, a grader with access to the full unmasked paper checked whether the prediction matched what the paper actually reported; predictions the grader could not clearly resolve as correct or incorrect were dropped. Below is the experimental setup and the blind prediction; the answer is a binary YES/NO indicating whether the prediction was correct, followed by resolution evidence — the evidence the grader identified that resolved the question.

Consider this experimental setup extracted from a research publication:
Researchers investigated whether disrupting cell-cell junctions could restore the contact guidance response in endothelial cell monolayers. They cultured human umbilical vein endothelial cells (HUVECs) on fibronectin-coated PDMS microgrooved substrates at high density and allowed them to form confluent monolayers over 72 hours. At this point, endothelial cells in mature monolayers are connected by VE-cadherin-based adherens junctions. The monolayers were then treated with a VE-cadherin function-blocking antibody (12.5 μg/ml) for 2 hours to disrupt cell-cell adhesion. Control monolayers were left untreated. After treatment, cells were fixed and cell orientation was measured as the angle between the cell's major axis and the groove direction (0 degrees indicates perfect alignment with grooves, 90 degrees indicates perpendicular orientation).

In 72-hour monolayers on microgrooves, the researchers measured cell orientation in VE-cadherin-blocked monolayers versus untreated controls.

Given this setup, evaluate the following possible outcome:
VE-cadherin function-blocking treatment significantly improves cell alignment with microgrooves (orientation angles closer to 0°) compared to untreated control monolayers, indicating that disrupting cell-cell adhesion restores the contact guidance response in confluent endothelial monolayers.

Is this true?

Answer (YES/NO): NO